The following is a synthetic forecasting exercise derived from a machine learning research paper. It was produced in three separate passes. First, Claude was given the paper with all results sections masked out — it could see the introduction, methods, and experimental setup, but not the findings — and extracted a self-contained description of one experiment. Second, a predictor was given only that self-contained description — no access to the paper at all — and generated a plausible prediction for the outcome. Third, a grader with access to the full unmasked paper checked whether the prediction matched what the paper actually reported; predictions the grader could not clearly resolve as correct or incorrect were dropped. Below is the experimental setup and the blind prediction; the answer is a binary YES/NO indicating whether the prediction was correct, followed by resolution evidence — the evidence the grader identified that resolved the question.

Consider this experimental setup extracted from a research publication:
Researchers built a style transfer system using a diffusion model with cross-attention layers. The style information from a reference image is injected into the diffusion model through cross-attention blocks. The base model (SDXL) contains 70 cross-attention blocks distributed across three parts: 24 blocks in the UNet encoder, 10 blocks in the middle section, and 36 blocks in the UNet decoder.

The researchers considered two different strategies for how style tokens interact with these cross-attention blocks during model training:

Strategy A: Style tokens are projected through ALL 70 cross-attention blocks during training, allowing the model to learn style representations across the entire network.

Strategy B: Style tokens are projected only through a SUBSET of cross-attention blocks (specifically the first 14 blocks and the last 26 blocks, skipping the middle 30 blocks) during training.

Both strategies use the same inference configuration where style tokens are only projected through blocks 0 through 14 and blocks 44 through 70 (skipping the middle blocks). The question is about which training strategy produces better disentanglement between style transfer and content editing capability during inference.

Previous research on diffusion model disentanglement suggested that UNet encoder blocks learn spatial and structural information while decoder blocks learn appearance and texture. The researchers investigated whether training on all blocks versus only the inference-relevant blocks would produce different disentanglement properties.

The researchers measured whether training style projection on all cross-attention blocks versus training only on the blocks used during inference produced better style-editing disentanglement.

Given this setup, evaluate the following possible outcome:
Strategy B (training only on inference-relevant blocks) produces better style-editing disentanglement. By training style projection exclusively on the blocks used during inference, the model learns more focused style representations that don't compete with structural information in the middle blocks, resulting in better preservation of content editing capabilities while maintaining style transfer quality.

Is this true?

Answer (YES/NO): NO